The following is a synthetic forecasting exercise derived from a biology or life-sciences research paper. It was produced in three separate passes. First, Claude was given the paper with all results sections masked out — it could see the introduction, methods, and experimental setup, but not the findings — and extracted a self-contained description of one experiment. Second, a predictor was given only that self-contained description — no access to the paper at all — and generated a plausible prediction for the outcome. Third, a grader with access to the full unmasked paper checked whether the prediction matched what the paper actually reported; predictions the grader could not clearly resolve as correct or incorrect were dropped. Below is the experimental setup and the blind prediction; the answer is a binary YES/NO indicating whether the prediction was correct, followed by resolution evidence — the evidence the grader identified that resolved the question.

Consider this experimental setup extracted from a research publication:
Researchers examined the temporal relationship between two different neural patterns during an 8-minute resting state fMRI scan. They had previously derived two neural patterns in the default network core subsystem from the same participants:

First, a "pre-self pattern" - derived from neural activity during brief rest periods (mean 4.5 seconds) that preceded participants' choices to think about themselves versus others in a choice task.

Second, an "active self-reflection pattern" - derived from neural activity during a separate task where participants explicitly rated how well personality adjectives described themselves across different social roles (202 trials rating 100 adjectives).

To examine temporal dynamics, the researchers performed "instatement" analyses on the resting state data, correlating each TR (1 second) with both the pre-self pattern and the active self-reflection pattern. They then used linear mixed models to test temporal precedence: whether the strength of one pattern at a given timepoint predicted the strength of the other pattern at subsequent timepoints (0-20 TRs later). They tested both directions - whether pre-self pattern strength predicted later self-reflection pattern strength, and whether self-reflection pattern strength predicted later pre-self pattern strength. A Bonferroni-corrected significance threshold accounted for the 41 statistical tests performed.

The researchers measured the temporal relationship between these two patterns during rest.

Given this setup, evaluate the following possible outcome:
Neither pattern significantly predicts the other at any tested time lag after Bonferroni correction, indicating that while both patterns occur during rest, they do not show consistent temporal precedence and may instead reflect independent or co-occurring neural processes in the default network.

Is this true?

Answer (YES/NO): NO